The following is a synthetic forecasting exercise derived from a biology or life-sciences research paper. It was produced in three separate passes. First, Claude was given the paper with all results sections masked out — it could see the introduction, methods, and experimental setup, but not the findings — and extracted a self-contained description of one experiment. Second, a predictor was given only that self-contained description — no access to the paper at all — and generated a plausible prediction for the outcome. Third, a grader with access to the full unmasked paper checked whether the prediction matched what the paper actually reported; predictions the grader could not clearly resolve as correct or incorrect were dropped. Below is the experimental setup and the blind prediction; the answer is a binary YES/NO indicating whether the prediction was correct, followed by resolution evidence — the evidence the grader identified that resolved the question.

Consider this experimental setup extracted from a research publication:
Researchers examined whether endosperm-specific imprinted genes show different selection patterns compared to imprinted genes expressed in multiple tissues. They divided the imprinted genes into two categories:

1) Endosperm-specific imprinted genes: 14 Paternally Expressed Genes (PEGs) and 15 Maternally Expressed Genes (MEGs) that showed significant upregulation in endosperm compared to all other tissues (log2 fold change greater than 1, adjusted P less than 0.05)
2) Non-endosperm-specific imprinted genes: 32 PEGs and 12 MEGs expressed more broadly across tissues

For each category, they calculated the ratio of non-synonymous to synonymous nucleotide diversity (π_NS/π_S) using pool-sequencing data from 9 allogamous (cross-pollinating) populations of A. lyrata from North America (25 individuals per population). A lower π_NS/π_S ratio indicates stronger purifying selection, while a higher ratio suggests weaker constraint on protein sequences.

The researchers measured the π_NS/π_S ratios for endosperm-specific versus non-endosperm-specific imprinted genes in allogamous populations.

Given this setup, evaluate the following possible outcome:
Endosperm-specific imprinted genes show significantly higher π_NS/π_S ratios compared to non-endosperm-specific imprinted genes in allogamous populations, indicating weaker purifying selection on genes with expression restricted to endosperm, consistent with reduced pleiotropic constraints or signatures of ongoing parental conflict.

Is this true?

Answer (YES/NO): NO